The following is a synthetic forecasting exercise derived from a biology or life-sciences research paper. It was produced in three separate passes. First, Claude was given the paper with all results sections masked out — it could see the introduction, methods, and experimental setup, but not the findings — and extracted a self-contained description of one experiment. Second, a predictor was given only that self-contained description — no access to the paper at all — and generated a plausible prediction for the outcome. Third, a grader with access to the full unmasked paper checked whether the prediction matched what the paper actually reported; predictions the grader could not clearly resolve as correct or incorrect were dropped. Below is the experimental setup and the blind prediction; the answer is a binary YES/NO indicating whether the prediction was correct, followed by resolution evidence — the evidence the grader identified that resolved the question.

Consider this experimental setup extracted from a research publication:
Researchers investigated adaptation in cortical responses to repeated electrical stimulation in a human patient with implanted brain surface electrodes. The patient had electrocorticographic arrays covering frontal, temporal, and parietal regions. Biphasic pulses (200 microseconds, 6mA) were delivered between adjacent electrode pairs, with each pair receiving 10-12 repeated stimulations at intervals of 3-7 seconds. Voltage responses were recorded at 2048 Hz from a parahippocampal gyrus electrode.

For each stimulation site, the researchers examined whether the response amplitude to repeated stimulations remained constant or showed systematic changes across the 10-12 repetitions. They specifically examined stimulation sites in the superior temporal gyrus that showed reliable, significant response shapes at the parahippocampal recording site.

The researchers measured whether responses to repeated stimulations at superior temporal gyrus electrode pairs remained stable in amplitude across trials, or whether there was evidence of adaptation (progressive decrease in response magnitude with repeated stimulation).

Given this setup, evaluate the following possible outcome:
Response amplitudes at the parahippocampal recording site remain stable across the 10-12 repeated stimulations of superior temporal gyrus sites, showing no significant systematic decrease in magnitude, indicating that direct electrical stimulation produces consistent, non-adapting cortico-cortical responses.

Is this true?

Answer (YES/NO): NO